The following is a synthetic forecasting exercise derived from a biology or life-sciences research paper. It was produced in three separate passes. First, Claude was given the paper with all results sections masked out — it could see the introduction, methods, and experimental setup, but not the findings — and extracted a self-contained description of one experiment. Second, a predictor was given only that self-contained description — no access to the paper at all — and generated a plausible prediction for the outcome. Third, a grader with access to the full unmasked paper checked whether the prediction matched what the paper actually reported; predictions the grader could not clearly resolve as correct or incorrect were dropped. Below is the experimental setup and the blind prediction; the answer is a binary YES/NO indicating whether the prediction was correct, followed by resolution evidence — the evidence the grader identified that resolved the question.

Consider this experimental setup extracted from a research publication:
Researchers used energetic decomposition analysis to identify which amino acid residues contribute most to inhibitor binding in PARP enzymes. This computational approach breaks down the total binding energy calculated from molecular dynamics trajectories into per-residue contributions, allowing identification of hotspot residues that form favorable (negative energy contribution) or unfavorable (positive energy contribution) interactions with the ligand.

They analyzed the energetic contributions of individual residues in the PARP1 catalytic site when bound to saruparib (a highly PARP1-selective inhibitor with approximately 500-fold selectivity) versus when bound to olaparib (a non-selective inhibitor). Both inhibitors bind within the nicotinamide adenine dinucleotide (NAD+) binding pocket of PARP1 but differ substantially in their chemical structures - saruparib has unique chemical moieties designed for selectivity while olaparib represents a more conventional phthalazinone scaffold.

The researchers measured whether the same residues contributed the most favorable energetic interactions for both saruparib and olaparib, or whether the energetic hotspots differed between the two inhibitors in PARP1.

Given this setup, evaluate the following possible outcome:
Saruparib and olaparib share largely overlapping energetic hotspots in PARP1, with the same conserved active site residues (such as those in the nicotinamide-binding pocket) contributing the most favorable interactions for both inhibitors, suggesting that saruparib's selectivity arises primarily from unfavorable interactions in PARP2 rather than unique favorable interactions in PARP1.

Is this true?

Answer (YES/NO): YES